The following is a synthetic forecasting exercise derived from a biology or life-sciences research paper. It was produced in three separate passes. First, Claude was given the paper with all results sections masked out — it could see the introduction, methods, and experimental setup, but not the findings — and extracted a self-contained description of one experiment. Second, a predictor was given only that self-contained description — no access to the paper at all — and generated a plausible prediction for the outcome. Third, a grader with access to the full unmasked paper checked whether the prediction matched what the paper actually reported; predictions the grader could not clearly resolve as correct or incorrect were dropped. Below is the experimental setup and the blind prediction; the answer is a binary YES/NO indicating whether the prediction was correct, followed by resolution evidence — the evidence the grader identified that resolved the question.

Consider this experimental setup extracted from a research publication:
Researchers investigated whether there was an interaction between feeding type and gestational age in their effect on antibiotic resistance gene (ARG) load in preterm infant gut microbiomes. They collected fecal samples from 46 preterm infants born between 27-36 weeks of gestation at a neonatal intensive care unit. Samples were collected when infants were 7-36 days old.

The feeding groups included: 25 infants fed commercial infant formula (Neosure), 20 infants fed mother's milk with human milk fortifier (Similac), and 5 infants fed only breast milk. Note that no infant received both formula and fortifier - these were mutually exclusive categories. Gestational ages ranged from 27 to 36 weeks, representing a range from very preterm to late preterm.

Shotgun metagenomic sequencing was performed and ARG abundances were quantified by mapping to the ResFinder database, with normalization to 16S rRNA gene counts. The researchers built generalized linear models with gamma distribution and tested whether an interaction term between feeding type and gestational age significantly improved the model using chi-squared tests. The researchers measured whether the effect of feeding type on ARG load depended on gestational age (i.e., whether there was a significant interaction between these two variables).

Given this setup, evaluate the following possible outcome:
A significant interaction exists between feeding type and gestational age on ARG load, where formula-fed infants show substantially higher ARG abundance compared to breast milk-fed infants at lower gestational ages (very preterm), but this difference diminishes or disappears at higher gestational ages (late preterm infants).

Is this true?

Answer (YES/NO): YES